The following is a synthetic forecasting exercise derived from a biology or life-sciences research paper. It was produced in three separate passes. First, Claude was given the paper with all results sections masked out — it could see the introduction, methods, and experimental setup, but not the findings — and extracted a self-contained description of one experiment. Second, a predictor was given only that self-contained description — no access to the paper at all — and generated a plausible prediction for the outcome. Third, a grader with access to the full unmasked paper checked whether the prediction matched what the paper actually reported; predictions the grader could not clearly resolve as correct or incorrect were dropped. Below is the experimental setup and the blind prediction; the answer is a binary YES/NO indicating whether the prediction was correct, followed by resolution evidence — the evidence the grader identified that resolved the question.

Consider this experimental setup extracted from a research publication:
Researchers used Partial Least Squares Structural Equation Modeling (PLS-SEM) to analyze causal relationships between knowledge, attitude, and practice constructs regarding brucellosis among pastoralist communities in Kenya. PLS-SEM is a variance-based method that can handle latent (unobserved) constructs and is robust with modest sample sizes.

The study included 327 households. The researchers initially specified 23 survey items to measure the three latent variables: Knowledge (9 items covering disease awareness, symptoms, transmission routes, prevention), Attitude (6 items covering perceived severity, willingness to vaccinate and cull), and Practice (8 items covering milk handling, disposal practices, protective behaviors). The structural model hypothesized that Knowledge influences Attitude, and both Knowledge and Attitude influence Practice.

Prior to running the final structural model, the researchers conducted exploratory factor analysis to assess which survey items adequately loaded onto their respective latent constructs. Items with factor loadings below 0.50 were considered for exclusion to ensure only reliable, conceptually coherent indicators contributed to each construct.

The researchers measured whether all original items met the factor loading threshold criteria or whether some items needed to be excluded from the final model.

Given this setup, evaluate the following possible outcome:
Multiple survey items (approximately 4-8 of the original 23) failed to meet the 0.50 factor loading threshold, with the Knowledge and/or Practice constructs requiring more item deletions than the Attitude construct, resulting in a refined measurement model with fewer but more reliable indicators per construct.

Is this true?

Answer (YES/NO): NO